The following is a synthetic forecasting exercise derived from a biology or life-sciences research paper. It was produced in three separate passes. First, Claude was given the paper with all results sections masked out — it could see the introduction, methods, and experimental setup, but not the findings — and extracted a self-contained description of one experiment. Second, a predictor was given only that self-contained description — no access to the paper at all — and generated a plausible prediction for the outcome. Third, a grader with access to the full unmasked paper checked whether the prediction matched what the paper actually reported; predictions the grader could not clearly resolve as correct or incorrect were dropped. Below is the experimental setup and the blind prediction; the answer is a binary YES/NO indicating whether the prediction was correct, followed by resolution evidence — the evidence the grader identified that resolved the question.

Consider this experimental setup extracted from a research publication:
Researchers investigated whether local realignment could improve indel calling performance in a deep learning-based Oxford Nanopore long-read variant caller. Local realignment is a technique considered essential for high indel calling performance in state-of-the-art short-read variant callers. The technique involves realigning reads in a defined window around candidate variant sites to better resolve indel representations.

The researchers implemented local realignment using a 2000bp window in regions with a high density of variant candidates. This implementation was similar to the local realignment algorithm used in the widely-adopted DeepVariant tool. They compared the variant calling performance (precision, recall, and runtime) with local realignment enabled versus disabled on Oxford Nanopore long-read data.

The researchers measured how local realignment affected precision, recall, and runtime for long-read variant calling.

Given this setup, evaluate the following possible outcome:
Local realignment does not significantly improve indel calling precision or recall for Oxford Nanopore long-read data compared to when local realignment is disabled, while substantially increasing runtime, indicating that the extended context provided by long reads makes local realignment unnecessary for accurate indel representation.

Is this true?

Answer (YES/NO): NO